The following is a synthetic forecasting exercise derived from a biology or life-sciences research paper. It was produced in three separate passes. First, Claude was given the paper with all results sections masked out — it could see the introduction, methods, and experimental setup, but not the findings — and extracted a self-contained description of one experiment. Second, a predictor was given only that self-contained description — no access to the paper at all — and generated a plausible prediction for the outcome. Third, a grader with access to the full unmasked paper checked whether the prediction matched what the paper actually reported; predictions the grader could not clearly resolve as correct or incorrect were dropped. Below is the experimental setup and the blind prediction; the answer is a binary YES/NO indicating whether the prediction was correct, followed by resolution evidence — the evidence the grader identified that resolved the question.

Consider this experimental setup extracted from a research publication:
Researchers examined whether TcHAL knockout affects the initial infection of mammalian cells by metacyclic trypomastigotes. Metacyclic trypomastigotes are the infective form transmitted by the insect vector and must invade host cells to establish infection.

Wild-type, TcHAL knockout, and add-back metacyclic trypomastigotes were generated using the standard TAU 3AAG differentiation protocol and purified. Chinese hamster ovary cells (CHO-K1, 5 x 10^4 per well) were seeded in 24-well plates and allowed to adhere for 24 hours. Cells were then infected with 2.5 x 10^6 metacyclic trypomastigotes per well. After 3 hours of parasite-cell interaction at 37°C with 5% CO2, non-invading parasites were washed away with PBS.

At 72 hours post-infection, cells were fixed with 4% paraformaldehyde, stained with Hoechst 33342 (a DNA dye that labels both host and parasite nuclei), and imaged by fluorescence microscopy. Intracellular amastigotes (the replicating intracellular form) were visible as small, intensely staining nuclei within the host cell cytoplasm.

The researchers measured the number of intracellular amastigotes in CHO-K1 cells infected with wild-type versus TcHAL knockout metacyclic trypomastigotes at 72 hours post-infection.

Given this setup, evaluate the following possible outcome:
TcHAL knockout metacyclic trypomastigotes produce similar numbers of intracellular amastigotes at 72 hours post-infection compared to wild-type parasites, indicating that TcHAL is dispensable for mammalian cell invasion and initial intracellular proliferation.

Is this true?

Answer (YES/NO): YES